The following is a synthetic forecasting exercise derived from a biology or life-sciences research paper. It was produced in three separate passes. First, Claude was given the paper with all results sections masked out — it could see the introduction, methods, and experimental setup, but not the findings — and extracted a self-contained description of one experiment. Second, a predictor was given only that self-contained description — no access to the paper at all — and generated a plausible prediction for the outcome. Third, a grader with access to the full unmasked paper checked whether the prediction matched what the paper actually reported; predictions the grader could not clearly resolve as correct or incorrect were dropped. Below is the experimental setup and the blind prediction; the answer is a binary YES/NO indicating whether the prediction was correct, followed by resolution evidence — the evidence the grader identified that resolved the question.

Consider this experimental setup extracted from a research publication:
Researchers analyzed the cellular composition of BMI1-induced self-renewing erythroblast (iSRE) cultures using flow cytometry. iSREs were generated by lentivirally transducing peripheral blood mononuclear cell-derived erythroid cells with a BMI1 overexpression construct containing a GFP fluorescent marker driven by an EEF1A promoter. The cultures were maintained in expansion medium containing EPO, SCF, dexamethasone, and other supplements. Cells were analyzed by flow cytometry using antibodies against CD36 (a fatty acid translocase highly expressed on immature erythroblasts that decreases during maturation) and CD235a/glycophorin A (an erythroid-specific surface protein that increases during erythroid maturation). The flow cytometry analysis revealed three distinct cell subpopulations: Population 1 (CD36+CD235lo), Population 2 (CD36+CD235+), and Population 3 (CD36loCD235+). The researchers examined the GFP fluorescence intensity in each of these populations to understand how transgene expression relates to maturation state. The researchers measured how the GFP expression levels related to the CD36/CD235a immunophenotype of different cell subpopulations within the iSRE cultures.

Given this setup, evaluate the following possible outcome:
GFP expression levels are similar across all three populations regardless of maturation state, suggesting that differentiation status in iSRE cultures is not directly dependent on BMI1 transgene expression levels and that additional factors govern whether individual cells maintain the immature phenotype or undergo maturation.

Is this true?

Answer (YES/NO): NO